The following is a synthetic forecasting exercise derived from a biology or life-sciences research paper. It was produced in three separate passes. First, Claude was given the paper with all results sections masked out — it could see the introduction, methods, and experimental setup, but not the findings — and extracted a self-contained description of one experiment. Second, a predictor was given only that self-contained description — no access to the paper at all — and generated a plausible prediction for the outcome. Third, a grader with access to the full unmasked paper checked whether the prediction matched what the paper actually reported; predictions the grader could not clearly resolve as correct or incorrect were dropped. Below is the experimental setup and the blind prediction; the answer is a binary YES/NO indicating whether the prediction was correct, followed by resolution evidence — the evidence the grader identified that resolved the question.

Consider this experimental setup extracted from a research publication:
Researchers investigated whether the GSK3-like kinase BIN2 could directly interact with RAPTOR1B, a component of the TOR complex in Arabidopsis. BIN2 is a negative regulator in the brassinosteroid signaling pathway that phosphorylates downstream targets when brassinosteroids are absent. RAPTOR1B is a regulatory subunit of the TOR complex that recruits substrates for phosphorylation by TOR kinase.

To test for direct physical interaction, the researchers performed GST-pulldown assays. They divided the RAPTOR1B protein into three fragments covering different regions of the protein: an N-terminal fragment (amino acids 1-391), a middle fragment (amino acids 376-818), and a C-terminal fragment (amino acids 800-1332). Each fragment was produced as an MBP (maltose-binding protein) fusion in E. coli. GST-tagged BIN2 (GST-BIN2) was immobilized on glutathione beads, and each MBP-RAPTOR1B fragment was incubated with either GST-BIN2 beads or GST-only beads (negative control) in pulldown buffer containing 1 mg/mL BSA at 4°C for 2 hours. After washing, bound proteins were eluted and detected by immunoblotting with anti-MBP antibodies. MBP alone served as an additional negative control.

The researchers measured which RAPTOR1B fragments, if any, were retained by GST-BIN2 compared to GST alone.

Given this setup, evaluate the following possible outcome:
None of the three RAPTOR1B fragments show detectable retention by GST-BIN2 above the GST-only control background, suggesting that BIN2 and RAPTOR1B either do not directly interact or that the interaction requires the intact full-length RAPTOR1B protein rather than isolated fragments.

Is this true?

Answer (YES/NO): NO